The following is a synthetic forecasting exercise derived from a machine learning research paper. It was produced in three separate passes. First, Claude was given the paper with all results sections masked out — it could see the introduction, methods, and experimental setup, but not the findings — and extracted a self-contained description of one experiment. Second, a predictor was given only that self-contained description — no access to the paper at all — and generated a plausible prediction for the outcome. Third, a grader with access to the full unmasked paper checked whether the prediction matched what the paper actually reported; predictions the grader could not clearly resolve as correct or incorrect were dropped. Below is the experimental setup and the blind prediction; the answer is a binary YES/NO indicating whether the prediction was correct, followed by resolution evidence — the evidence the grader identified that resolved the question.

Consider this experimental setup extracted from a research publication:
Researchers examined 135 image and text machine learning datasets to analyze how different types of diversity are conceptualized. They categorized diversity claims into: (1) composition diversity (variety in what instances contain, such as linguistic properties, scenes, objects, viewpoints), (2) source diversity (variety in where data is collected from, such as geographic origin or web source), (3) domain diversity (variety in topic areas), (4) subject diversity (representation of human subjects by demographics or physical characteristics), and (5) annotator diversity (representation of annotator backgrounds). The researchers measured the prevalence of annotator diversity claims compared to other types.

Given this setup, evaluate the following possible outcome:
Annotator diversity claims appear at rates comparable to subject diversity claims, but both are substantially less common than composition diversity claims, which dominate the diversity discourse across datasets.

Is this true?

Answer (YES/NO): NO